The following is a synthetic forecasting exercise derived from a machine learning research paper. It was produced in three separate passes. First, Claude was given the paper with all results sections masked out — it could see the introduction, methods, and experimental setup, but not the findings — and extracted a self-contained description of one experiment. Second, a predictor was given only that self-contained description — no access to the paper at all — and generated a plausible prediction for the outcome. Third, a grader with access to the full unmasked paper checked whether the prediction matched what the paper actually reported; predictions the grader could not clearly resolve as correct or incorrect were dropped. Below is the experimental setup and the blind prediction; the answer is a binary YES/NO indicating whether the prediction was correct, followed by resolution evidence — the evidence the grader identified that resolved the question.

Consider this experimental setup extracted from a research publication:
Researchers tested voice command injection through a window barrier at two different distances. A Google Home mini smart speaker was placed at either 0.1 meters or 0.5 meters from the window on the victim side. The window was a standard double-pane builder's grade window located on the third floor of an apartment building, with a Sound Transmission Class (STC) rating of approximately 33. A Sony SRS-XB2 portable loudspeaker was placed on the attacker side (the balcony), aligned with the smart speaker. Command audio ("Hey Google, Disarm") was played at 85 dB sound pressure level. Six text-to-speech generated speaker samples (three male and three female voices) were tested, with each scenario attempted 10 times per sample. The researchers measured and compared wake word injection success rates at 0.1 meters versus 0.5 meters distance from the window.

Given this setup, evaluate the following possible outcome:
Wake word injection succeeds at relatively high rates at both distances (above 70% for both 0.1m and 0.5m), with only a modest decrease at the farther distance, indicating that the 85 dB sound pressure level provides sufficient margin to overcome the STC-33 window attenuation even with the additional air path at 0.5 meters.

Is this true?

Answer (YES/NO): NO